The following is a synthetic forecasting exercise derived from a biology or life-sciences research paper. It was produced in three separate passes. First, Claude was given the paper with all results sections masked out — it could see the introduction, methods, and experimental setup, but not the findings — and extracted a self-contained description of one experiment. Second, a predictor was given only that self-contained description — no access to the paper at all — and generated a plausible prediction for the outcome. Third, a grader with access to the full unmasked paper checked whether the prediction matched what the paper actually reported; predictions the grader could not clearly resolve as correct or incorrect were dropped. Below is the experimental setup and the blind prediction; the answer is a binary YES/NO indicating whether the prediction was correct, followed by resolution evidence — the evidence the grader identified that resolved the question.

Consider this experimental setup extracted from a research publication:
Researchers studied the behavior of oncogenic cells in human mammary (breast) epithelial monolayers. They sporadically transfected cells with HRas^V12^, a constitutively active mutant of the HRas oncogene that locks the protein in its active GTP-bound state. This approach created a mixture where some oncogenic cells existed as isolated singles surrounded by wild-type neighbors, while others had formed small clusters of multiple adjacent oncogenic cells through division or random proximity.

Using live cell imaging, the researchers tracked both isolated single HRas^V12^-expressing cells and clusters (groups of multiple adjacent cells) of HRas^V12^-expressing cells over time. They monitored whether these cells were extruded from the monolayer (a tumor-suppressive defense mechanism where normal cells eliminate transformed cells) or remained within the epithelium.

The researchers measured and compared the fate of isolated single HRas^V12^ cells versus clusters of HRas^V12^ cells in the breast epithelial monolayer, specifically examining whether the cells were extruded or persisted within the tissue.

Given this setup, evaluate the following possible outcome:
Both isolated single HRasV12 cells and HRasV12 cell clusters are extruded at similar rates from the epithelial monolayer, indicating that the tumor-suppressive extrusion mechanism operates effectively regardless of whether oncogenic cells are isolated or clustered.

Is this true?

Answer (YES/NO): NO